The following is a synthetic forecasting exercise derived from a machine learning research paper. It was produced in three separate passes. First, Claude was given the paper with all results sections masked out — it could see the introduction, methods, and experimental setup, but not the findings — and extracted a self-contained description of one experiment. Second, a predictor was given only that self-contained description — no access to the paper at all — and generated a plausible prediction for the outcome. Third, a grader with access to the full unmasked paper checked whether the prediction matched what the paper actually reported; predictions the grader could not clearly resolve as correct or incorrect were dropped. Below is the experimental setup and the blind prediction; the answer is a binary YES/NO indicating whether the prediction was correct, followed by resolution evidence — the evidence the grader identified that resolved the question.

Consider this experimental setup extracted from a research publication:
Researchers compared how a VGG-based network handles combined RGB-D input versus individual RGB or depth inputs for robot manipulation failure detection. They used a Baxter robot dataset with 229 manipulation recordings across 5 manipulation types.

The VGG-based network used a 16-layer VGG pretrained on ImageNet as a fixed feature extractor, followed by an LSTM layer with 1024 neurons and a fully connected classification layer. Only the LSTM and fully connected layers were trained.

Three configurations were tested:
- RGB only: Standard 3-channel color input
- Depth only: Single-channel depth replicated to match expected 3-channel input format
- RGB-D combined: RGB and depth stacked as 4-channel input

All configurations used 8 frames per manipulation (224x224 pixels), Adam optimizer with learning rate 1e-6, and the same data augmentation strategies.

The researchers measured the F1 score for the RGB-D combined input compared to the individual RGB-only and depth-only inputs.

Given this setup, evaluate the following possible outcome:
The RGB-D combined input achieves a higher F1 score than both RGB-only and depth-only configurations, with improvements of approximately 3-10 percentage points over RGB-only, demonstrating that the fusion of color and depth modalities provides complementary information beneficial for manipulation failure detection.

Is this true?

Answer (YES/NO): NO